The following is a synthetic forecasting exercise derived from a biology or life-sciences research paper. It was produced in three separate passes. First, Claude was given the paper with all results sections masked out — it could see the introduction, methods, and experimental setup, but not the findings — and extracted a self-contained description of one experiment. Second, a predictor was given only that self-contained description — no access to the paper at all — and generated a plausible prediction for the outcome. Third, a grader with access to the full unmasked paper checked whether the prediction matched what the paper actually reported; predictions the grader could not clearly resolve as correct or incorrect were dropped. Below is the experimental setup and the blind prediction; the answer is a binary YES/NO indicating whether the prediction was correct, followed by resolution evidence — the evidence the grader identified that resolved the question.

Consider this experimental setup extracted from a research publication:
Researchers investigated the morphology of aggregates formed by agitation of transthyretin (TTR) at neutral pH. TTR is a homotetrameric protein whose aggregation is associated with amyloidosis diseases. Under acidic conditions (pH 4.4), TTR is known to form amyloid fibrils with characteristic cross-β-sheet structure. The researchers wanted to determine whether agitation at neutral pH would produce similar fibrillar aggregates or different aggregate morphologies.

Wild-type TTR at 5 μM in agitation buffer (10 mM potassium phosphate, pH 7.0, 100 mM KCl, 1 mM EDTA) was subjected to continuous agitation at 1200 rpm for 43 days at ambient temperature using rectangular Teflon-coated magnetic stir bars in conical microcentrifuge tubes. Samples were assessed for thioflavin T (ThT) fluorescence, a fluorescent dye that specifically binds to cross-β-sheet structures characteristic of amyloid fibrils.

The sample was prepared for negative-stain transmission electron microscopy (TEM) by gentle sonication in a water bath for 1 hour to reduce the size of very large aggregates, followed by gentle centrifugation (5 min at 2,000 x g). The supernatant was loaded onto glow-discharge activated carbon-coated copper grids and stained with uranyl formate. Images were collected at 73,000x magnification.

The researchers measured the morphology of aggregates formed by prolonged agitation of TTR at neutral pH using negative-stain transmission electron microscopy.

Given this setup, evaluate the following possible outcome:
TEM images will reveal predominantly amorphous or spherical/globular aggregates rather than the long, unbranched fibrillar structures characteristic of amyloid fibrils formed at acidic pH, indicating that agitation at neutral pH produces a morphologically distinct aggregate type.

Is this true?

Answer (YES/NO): NO